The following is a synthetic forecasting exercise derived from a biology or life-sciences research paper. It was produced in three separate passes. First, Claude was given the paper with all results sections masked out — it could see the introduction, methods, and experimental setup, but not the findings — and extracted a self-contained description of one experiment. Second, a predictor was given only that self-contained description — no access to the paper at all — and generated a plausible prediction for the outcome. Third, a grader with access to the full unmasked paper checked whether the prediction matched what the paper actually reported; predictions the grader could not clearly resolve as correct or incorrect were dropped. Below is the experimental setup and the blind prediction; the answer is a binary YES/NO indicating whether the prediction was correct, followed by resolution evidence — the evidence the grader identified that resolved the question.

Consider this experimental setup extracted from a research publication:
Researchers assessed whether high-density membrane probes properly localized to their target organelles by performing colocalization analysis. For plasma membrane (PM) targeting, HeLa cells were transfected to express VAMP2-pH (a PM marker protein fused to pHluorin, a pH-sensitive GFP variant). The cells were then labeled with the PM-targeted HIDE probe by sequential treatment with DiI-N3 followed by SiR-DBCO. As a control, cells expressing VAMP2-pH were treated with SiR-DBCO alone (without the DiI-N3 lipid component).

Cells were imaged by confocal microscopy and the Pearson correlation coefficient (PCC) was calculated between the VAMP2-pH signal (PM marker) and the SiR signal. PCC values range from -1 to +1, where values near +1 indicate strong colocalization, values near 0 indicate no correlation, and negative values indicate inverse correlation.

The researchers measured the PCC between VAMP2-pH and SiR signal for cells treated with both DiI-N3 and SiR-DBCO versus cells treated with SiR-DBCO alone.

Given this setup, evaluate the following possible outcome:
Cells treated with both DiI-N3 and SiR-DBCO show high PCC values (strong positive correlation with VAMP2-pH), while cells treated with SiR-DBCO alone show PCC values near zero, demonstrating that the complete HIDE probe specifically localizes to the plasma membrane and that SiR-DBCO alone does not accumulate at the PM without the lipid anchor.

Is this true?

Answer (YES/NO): NO